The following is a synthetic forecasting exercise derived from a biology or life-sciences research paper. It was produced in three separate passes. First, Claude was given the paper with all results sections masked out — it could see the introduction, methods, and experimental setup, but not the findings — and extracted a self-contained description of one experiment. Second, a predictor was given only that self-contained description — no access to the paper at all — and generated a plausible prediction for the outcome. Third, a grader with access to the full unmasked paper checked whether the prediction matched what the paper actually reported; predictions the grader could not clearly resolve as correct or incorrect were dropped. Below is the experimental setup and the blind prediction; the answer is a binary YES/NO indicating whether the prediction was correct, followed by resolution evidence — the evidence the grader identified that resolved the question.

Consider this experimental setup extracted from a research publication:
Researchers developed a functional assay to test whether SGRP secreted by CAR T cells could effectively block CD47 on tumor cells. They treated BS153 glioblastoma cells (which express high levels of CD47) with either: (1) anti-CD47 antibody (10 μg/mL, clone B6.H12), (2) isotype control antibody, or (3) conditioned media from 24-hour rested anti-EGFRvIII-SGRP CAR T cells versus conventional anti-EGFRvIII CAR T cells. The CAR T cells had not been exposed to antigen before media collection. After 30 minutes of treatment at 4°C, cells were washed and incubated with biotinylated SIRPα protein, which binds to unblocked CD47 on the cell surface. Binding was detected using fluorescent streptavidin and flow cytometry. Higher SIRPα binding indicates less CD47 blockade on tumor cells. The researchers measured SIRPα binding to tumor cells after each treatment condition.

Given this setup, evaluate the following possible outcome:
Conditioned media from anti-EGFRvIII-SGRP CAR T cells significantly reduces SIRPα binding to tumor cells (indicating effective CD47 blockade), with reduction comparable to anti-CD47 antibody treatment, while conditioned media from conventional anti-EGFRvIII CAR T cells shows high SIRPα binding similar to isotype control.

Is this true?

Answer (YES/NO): NO